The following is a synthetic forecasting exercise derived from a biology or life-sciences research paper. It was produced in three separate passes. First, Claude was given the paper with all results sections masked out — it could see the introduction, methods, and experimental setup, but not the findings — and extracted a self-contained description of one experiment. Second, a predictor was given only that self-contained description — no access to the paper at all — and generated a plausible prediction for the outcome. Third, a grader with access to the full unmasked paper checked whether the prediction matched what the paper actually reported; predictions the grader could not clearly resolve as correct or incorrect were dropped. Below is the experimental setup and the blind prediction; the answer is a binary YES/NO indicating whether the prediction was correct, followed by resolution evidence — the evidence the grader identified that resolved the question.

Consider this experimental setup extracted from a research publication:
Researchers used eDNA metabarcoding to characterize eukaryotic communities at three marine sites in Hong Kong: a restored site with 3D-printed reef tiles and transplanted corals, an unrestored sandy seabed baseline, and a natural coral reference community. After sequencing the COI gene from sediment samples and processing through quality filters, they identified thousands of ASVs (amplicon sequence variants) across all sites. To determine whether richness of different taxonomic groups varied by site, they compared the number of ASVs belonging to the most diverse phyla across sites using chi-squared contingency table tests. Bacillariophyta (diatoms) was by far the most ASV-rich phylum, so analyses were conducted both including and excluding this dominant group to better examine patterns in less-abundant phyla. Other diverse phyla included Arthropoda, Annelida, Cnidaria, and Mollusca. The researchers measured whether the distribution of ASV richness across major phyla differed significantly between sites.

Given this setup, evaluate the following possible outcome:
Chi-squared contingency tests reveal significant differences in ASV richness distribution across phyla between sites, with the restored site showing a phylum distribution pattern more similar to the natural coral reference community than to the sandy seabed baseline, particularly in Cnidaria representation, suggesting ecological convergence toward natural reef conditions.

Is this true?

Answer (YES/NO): NO